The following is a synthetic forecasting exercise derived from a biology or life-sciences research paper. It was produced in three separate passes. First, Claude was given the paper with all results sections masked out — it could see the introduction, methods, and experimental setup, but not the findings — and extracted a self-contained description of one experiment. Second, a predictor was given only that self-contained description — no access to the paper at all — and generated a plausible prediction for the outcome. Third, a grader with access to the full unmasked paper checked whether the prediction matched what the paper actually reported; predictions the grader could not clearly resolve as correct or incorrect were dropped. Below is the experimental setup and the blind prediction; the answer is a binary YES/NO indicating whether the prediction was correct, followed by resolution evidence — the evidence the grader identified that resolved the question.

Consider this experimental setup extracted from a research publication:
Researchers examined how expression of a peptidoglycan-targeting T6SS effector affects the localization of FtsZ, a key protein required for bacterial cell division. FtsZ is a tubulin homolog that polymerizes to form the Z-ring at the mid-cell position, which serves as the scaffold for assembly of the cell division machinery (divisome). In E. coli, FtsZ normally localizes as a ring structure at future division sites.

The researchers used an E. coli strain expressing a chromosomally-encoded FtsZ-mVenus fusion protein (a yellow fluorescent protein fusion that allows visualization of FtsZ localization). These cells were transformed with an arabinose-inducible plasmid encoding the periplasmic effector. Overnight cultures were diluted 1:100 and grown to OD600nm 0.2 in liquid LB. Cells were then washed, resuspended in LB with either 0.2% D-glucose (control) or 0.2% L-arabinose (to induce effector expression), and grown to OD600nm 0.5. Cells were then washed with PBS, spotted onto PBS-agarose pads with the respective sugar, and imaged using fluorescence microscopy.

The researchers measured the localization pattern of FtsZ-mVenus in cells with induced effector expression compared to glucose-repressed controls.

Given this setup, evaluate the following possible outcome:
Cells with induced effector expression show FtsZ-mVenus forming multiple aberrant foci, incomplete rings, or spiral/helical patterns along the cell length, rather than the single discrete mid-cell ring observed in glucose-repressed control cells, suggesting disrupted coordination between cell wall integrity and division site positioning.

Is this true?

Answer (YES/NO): NO